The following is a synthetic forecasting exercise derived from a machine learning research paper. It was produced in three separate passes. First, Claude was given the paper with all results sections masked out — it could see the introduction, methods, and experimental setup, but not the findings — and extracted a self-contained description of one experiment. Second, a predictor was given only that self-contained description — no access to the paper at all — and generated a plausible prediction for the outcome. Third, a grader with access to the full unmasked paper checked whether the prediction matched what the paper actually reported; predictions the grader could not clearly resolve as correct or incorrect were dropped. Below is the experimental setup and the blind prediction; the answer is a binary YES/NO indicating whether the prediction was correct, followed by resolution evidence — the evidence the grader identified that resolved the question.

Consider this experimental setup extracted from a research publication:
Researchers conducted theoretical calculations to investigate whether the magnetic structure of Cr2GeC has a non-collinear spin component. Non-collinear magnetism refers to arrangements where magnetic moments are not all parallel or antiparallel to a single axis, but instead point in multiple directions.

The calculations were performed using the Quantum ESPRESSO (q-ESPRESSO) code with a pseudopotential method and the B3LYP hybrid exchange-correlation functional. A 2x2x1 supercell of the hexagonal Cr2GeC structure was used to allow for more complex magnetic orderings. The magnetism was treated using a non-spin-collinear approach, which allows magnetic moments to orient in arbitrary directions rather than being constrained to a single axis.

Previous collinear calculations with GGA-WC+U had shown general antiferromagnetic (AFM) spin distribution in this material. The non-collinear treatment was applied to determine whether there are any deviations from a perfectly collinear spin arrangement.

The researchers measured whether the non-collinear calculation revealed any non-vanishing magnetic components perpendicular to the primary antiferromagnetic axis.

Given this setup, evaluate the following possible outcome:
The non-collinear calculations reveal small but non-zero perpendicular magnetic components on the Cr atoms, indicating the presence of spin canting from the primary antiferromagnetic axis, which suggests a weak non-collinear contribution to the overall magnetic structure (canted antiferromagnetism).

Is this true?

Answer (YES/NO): YES